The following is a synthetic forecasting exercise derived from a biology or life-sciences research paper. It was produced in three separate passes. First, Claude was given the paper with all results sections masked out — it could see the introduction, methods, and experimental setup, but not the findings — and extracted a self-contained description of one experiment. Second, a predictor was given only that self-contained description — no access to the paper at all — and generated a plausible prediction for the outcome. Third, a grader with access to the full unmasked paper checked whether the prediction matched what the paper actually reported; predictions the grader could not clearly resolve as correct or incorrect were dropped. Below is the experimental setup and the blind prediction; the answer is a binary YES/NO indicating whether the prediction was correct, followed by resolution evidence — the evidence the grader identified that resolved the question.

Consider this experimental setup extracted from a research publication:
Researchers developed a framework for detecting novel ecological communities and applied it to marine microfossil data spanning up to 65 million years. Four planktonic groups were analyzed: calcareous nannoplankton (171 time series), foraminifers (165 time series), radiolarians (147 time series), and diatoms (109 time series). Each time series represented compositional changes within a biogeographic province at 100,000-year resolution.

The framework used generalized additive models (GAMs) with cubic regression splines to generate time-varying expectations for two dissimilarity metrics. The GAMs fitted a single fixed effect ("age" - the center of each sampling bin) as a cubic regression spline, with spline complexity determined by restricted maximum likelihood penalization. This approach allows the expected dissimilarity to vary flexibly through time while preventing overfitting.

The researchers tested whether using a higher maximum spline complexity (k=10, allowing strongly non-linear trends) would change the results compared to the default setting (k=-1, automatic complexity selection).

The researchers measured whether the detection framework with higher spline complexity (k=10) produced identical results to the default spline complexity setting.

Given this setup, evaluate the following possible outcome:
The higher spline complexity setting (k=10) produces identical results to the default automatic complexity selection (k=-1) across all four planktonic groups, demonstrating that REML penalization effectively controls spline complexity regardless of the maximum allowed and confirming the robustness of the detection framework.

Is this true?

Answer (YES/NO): YES